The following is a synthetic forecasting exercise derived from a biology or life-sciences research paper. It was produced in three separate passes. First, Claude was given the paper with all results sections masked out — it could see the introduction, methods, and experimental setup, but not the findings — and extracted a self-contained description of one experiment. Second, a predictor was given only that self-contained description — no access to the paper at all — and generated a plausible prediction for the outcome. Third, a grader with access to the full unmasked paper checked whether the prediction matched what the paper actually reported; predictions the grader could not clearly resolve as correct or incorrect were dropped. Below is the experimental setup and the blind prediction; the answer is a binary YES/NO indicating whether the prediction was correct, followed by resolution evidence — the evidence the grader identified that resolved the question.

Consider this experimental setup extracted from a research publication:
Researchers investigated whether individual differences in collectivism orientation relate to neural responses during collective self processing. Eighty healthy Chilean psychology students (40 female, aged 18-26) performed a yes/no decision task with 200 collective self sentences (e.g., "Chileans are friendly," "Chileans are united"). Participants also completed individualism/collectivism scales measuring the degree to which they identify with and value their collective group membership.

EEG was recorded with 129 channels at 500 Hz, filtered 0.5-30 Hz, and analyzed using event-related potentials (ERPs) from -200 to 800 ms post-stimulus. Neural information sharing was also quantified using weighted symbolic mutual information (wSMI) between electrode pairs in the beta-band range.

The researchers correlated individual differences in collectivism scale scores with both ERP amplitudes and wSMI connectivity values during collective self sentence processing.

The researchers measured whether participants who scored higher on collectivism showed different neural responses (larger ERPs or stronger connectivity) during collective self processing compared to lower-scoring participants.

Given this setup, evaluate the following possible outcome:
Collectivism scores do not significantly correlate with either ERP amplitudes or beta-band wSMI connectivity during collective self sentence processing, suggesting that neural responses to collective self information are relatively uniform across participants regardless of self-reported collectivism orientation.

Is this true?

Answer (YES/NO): YES